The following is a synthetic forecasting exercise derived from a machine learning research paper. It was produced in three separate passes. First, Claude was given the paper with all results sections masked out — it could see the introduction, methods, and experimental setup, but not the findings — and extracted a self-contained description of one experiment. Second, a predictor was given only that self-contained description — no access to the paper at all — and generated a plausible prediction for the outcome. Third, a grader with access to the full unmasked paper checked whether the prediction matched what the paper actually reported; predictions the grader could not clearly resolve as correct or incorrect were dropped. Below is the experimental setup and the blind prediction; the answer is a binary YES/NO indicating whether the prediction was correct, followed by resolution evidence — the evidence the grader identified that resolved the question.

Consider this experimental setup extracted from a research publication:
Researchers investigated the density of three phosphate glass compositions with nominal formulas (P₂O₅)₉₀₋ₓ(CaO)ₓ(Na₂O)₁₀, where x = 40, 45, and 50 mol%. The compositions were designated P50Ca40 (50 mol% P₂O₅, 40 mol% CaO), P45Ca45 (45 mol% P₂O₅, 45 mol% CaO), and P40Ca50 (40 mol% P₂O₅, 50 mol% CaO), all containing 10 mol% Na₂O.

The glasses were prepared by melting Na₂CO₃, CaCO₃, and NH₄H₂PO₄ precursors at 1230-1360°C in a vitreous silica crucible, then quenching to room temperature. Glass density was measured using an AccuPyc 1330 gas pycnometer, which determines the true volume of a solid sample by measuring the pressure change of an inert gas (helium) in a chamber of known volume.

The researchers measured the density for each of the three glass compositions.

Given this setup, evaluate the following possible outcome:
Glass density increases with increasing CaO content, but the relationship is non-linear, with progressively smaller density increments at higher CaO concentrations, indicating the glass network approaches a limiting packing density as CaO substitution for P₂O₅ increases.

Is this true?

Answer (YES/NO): YES